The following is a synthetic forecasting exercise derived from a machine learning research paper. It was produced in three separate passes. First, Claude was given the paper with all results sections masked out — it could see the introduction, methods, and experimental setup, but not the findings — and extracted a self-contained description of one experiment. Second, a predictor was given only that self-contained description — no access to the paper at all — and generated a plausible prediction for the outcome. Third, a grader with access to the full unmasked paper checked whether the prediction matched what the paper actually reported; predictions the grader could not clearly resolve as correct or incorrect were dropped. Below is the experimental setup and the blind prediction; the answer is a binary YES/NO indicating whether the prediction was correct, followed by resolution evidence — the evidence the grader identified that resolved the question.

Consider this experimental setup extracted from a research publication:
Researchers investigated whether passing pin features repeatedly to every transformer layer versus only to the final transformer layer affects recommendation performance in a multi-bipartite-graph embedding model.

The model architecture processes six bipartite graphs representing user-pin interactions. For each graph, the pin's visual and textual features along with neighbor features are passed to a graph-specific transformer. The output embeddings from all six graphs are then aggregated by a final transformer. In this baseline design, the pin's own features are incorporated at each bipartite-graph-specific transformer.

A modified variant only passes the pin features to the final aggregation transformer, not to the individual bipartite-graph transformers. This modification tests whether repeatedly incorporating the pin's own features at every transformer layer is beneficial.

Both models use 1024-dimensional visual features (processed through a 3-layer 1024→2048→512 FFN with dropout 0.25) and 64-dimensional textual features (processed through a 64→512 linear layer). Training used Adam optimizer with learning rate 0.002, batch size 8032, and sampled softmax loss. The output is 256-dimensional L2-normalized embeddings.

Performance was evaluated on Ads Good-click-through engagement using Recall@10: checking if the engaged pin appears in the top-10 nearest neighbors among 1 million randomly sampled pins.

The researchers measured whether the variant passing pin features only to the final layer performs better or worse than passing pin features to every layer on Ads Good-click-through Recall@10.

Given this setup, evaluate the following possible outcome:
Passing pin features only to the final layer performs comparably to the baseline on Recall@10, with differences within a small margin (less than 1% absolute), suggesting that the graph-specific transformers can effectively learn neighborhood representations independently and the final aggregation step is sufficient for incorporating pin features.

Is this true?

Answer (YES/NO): NO